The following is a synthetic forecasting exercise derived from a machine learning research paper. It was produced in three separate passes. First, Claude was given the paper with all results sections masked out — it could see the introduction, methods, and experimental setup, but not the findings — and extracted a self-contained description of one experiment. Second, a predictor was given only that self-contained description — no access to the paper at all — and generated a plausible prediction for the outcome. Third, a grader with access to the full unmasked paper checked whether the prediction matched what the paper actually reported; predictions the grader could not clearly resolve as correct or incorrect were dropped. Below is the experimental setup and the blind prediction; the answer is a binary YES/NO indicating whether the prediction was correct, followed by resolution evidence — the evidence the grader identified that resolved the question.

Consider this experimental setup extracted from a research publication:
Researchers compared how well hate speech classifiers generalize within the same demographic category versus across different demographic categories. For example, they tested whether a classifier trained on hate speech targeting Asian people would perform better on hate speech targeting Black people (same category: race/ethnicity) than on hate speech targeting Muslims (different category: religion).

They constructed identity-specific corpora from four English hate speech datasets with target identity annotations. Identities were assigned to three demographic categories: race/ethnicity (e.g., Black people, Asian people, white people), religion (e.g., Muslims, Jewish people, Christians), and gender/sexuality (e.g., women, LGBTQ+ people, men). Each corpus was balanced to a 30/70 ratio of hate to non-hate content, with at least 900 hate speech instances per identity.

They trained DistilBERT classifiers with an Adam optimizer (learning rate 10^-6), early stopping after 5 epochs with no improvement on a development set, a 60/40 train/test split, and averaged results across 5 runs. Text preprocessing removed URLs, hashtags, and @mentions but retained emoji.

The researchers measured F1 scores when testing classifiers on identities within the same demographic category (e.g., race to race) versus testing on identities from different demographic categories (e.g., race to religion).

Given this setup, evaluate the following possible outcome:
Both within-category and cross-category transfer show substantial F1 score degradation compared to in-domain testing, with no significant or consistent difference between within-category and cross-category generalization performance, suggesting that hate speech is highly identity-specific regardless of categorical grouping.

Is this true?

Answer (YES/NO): NO